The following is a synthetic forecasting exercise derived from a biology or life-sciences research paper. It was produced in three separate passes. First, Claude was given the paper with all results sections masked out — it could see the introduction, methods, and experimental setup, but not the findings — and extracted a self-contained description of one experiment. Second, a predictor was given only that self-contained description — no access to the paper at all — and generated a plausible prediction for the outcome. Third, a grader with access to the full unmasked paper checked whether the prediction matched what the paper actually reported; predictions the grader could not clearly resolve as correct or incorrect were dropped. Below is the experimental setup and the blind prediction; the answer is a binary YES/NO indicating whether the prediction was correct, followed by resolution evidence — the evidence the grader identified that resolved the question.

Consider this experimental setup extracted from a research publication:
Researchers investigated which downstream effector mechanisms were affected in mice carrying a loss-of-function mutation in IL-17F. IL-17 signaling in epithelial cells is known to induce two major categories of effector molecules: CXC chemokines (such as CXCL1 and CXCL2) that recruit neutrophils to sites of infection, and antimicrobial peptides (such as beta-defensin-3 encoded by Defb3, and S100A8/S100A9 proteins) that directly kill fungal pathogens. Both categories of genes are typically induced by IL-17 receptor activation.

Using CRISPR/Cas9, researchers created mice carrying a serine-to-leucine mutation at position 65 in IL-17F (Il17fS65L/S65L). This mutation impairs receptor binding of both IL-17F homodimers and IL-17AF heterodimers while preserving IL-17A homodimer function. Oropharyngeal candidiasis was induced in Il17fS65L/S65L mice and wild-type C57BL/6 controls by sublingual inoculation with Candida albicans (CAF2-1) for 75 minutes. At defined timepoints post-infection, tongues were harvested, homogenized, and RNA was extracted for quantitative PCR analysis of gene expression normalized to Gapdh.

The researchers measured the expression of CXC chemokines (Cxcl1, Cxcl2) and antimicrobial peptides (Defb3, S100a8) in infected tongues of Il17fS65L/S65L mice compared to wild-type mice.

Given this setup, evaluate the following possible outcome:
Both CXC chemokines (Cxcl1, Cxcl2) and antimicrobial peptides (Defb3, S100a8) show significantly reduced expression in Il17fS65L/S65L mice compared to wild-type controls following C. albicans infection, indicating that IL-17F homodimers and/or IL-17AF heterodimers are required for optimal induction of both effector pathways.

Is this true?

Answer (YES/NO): NO